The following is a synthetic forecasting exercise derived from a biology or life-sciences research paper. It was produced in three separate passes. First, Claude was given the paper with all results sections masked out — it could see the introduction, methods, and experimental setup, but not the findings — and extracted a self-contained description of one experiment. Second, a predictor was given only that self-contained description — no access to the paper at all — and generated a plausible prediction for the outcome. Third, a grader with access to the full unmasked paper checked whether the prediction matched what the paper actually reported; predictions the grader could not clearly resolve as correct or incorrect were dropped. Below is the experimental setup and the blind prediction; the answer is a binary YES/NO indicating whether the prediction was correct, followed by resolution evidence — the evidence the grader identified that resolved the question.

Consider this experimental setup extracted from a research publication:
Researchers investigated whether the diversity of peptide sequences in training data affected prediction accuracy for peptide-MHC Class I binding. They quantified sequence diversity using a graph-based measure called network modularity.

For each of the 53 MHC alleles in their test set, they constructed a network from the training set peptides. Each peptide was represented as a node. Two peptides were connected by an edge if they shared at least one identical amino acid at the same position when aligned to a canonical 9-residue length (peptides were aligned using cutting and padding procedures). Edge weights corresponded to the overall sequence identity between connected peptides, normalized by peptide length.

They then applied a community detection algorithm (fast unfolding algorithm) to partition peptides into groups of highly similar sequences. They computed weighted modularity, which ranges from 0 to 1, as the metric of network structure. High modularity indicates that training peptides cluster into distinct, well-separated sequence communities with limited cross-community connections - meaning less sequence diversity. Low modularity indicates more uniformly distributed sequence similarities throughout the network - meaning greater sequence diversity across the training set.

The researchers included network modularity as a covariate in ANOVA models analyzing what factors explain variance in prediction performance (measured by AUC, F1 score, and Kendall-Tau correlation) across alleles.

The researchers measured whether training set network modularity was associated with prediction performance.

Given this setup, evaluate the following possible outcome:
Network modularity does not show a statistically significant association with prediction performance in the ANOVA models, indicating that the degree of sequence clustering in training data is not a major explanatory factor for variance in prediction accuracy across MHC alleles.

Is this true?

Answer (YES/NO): NO